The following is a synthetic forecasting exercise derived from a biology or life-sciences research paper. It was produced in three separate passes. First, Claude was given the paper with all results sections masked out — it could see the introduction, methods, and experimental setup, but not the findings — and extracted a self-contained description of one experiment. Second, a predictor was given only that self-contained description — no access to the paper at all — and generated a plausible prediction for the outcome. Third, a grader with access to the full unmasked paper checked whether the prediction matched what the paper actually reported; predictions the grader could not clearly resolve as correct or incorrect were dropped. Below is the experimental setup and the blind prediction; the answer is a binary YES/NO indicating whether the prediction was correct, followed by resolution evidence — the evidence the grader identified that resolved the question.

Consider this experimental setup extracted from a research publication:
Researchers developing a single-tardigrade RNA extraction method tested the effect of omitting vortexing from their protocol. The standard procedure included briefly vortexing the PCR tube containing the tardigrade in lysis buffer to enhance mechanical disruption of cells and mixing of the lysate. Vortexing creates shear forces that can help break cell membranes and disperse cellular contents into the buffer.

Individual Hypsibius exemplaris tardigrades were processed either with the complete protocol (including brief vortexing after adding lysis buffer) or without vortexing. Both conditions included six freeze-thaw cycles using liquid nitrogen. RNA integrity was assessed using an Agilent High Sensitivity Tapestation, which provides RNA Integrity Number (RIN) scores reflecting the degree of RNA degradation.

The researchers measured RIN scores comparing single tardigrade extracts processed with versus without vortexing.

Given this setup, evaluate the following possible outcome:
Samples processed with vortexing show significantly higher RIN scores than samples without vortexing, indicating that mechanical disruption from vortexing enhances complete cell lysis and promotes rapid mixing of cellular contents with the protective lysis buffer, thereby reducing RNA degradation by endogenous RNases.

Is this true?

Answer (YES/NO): NO